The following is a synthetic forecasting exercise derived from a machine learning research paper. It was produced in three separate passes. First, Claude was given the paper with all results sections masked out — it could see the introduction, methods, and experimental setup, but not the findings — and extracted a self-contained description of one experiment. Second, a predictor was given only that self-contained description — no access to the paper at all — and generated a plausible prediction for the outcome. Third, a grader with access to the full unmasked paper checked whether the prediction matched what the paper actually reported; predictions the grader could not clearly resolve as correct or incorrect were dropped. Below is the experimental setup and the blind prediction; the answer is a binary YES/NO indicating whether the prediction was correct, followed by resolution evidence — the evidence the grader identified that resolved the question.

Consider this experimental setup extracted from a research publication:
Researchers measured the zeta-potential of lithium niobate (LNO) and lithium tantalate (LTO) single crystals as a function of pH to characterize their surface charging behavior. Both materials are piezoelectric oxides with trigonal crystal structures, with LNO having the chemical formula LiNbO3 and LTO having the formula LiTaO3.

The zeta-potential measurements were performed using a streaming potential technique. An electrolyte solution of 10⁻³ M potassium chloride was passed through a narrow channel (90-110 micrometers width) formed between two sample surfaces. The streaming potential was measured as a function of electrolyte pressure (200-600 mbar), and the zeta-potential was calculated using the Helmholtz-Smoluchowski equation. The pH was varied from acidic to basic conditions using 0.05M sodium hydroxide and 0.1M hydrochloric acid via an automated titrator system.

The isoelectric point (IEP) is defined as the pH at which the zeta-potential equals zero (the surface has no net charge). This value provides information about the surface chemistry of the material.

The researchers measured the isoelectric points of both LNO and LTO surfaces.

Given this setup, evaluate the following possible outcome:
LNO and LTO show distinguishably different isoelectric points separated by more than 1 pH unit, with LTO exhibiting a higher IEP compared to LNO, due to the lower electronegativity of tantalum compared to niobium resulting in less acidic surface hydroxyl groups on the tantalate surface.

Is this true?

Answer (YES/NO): NO